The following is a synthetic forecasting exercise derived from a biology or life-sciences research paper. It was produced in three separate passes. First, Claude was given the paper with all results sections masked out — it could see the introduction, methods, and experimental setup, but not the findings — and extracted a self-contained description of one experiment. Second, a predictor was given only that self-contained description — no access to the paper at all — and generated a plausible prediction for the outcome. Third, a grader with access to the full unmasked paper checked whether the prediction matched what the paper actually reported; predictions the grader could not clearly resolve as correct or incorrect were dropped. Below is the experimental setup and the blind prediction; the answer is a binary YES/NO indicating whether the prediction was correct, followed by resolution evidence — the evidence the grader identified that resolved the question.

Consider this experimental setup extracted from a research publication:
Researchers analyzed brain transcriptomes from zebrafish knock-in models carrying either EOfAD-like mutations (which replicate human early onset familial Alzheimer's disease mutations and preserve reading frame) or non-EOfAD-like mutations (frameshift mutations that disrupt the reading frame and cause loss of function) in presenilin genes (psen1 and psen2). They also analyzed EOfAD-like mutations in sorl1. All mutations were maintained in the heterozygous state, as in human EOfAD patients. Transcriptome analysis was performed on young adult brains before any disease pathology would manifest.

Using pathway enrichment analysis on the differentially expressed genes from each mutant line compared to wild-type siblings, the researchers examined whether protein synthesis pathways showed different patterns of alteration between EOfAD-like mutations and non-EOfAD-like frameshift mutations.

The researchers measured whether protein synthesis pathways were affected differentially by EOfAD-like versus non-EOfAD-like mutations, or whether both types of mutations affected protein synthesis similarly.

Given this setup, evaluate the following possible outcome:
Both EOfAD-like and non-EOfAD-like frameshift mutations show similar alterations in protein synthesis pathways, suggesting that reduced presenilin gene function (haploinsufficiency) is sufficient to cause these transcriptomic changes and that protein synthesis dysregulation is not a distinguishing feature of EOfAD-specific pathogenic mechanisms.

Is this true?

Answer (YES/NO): YES